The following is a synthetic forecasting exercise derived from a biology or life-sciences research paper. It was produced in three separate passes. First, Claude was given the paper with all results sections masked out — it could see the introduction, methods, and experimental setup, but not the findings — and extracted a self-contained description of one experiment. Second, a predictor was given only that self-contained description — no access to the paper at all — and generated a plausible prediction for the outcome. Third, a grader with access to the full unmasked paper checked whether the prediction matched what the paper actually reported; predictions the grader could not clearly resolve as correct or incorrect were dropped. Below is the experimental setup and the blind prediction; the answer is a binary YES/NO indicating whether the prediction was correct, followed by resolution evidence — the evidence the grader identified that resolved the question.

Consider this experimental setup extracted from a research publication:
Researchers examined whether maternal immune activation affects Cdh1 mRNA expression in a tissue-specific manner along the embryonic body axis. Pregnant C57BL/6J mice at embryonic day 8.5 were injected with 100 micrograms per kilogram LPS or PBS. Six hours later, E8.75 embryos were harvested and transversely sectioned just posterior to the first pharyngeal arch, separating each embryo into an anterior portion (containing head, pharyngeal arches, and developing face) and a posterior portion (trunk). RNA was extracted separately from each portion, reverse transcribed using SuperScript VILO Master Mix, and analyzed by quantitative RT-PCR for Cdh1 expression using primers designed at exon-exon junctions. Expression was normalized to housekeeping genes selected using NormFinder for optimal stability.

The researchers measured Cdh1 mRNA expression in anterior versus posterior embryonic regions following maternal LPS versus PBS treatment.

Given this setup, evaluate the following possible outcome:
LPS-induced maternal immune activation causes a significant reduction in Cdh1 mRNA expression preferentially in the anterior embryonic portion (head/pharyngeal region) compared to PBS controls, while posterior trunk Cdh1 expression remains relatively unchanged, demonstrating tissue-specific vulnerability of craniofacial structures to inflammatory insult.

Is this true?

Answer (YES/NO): YES